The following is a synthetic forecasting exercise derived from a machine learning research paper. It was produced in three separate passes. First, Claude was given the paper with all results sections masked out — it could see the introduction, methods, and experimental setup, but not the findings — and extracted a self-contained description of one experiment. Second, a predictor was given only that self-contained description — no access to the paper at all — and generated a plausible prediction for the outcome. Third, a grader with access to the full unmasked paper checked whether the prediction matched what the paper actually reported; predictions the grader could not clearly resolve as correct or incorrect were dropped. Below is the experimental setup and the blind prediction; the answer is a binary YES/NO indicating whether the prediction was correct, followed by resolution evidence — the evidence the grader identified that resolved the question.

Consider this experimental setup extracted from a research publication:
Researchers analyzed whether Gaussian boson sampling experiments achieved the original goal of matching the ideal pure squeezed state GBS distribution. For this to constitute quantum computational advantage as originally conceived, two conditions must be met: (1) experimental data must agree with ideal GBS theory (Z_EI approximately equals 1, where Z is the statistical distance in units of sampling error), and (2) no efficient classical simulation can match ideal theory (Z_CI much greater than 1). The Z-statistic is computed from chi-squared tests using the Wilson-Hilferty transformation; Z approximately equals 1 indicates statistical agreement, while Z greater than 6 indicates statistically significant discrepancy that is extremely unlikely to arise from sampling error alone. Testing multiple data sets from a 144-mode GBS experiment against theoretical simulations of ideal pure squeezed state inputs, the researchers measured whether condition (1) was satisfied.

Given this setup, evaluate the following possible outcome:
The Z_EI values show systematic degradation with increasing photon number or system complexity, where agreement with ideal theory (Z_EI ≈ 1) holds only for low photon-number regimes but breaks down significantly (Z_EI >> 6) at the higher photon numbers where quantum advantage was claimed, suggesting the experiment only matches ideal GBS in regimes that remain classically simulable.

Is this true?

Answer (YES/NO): NO